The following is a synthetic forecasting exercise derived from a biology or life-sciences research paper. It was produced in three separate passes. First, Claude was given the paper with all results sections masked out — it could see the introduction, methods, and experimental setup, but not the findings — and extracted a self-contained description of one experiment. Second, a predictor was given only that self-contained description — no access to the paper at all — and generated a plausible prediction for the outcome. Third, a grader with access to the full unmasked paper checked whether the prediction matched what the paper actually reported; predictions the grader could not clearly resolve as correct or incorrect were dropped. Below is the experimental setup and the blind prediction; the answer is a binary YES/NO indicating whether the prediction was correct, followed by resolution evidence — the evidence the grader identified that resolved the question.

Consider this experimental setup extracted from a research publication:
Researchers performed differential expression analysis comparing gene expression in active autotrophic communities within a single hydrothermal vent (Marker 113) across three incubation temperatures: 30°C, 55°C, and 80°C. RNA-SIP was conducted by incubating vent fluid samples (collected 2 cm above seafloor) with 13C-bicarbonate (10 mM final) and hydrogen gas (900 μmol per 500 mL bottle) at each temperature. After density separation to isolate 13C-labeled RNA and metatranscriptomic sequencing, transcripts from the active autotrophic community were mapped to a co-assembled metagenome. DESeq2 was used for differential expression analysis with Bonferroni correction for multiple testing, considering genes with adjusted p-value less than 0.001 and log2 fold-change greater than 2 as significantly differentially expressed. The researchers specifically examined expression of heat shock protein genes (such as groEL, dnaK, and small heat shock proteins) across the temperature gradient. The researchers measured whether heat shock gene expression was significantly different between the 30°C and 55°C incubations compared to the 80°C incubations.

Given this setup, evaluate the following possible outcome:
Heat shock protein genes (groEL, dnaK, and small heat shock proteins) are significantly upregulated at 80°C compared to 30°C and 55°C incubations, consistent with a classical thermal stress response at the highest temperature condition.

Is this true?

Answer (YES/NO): NO